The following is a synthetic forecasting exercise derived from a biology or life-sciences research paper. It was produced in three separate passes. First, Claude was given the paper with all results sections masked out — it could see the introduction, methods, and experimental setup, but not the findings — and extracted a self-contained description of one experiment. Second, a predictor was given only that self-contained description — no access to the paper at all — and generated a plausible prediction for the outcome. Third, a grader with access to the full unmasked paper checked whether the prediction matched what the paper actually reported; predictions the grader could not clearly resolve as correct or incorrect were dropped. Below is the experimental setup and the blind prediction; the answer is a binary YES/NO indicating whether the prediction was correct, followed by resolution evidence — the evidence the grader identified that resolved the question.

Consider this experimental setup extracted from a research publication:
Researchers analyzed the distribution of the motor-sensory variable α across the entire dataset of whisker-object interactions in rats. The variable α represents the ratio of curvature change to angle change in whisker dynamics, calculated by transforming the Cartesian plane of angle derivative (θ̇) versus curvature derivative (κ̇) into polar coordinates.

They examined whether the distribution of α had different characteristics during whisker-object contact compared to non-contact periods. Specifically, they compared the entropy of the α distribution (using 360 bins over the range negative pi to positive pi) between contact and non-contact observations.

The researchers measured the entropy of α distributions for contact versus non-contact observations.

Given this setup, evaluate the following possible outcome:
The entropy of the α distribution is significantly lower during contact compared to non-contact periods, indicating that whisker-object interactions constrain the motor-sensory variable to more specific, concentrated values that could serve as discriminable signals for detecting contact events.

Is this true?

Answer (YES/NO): YES